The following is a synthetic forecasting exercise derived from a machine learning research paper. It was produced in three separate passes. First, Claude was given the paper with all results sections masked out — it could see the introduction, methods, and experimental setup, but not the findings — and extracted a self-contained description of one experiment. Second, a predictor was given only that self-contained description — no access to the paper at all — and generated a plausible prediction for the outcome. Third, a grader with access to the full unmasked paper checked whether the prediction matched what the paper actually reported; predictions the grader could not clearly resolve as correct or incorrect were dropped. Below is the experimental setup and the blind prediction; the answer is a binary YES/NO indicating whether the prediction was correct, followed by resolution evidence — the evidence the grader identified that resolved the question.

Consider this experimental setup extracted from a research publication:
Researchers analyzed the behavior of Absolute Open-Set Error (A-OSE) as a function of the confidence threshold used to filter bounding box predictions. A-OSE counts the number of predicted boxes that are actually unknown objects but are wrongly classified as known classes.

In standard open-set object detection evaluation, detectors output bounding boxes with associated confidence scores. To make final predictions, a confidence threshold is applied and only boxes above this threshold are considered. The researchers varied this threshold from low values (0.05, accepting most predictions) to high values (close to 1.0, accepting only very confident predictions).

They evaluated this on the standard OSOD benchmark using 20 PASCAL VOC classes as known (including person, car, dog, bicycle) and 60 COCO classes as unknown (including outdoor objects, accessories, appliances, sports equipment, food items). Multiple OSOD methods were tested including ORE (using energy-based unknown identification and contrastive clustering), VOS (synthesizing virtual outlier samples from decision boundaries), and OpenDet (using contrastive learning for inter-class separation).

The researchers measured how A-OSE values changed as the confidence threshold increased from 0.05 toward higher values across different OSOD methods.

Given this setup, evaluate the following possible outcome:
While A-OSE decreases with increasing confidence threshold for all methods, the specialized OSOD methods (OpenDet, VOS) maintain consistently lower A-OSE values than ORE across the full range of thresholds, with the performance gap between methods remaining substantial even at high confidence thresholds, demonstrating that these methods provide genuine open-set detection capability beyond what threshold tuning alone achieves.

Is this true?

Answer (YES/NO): NO